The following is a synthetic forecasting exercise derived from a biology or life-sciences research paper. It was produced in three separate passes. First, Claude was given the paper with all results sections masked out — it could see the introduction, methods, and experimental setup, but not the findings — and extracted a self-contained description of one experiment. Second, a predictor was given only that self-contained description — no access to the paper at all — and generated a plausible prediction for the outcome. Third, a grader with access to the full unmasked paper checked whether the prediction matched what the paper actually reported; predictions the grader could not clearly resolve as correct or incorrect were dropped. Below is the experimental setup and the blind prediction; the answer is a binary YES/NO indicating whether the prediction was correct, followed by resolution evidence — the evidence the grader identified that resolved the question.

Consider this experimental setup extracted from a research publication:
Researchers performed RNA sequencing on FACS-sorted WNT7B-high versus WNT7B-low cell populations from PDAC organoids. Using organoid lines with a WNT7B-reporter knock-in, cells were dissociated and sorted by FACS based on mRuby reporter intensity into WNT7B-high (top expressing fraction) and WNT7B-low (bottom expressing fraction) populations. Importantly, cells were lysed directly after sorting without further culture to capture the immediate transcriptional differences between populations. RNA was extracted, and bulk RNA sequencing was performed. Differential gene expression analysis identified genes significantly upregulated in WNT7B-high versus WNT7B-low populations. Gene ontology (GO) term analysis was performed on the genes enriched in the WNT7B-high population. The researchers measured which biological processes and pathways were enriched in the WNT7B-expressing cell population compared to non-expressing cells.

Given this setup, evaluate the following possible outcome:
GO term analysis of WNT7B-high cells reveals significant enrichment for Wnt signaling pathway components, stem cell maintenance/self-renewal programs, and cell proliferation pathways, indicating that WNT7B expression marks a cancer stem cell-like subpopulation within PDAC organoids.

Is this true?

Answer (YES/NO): NO